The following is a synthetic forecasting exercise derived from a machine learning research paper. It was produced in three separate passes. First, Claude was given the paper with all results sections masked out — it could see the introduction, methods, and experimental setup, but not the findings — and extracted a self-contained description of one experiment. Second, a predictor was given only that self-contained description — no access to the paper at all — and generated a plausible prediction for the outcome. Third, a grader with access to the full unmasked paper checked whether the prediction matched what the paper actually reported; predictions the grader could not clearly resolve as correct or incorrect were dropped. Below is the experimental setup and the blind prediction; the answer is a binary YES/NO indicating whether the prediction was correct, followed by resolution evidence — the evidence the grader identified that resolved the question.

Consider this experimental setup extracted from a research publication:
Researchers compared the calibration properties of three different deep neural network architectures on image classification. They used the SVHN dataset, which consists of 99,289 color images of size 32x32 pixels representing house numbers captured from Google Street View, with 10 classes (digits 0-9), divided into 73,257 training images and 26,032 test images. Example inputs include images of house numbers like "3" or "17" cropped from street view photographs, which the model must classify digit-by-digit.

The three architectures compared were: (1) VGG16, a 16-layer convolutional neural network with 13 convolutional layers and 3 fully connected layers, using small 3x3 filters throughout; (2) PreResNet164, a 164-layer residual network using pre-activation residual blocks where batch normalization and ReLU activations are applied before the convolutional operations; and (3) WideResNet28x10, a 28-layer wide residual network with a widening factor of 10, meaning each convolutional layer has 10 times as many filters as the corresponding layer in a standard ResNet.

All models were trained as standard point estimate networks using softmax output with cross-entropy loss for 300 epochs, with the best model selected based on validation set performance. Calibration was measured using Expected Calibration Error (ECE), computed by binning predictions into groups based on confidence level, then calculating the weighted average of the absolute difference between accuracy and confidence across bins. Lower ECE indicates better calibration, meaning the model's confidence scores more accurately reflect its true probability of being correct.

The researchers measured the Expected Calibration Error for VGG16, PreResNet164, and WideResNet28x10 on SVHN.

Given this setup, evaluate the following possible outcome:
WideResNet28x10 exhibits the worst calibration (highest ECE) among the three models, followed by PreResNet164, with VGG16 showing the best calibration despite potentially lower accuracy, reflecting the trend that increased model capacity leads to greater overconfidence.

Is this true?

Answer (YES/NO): NO